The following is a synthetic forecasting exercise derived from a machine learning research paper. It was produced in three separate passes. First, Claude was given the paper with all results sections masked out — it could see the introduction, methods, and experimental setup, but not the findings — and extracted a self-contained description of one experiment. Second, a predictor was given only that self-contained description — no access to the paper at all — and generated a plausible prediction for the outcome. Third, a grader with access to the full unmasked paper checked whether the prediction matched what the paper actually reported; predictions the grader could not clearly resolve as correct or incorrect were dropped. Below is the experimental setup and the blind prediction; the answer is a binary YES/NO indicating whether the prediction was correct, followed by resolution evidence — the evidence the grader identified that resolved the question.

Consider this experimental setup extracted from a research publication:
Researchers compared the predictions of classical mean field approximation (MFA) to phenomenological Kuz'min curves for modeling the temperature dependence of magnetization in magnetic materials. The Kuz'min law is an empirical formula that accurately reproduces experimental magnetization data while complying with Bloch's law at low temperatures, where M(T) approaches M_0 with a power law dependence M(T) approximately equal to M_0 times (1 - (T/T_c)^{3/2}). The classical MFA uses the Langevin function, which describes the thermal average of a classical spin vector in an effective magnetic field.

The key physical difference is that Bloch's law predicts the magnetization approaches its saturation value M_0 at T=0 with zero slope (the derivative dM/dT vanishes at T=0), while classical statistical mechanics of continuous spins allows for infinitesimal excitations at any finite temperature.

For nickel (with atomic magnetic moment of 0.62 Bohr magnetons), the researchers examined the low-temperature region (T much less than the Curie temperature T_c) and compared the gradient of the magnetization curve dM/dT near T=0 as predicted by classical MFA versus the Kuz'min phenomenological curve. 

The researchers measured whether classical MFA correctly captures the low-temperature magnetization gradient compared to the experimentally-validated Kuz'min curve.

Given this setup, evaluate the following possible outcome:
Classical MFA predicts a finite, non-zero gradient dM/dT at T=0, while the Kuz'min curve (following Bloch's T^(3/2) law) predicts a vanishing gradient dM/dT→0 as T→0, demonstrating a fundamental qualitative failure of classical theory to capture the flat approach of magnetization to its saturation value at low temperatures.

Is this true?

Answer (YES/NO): YES